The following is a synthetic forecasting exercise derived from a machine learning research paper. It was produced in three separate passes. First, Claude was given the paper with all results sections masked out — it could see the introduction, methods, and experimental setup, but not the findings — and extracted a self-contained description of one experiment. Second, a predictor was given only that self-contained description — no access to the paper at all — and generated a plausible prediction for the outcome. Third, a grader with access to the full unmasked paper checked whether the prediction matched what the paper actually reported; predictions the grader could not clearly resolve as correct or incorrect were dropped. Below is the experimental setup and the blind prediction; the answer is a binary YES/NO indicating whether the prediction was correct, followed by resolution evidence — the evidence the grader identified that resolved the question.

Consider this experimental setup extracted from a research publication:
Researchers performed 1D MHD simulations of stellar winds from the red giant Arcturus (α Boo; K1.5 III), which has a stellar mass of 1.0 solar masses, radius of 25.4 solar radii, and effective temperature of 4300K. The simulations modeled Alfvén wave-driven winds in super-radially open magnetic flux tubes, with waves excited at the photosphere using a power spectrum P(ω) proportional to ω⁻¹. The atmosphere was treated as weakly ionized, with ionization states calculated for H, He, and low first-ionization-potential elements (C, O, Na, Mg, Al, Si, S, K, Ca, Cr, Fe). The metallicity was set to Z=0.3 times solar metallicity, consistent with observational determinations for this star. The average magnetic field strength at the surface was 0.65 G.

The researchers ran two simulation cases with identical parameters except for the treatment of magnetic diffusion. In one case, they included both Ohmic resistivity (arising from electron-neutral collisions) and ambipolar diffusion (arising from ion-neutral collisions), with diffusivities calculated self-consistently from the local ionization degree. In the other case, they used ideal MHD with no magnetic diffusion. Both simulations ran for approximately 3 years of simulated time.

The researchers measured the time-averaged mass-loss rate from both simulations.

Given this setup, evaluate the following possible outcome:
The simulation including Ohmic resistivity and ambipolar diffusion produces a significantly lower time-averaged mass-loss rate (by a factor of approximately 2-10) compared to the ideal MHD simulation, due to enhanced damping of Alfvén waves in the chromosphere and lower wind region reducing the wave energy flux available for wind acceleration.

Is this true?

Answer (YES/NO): NO